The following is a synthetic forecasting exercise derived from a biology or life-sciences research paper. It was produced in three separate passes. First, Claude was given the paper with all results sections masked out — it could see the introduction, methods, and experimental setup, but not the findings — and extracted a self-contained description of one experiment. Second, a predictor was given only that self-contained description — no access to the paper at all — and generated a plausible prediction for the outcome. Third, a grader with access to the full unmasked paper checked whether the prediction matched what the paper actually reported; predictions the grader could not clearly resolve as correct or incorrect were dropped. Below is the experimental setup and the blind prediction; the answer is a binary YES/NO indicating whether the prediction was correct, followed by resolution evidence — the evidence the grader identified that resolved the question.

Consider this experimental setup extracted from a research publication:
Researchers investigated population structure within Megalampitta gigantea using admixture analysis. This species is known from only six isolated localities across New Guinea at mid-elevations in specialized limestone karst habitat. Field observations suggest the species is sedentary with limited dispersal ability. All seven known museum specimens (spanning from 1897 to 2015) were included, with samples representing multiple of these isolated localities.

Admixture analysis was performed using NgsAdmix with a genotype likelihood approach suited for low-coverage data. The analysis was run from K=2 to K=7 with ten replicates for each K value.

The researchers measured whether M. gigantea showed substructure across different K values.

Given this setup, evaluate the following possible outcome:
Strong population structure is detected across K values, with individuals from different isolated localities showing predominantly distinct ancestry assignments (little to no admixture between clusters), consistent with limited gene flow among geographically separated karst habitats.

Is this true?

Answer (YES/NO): NO